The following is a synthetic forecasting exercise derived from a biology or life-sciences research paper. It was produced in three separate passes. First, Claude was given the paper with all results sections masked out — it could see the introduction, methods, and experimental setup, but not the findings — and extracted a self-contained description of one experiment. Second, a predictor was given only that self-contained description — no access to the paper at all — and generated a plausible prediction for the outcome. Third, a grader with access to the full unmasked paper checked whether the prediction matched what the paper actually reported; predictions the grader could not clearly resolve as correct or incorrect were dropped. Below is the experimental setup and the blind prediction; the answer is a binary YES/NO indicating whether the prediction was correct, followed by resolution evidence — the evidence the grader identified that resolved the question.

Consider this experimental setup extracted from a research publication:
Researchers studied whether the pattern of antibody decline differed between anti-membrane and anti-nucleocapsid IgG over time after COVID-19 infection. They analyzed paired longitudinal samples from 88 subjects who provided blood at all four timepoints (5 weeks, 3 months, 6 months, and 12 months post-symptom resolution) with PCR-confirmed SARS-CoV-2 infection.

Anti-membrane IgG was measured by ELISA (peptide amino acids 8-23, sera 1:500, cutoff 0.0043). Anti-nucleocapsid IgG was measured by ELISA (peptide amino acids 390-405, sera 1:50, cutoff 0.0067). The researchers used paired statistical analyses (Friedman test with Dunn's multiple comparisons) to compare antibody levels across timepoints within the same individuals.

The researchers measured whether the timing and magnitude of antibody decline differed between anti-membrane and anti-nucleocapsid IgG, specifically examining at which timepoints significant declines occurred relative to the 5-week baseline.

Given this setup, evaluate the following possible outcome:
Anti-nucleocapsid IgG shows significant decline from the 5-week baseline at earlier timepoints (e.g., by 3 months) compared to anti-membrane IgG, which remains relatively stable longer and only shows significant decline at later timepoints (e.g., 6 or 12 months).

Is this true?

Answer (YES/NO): YES